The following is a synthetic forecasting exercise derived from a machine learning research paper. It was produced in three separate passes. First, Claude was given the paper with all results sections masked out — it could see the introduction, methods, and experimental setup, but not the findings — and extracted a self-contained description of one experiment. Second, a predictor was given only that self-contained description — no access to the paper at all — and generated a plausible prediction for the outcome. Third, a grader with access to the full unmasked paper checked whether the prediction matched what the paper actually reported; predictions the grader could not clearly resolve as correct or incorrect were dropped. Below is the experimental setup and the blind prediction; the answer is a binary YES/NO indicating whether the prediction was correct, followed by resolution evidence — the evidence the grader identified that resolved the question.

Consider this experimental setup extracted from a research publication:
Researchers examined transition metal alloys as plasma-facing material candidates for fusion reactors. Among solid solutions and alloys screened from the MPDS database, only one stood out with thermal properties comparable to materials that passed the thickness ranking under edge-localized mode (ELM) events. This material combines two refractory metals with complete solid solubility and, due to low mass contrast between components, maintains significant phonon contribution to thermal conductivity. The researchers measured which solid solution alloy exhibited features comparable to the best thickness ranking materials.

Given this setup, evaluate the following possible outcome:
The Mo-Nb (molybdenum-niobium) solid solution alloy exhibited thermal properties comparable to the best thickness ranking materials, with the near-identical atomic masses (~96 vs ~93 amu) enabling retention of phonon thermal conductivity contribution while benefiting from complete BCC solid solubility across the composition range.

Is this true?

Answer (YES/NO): NO